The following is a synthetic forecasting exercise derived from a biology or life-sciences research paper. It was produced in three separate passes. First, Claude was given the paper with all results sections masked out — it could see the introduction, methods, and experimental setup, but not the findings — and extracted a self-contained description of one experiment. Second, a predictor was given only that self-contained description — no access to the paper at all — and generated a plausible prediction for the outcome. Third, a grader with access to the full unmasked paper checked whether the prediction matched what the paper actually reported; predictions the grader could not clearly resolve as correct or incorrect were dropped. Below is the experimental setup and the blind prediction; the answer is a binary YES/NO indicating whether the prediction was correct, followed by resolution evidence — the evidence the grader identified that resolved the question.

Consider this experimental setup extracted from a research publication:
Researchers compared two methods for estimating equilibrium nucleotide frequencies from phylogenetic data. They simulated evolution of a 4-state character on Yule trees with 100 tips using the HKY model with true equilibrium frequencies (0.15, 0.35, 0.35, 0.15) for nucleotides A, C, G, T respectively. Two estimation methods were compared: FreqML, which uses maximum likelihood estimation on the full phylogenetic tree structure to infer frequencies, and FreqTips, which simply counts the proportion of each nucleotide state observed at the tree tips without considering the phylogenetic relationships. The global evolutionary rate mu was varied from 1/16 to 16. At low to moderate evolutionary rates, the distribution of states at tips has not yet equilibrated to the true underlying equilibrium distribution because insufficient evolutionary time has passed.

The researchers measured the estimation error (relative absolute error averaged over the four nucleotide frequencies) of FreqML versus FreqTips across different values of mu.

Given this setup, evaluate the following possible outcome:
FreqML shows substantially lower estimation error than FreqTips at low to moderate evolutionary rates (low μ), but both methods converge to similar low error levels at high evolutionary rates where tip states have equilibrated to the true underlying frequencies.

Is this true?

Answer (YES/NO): YES